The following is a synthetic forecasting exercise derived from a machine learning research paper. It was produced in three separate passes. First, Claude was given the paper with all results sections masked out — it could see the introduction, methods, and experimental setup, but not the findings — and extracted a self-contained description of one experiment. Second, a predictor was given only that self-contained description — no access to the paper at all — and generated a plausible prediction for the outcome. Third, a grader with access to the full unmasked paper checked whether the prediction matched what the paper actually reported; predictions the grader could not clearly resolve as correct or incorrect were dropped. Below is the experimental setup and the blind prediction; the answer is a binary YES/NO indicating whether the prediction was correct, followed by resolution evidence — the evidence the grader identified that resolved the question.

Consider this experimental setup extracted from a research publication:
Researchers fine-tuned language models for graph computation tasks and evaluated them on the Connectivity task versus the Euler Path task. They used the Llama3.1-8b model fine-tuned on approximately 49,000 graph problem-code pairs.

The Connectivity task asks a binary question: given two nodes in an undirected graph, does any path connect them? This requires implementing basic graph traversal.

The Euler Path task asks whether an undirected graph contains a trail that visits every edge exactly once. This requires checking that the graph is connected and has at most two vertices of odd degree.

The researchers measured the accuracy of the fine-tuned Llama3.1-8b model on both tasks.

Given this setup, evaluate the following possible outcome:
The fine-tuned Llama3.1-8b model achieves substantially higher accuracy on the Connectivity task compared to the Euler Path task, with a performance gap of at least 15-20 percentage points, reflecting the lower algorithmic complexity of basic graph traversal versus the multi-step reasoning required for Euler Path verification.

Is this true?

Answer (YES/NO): NO